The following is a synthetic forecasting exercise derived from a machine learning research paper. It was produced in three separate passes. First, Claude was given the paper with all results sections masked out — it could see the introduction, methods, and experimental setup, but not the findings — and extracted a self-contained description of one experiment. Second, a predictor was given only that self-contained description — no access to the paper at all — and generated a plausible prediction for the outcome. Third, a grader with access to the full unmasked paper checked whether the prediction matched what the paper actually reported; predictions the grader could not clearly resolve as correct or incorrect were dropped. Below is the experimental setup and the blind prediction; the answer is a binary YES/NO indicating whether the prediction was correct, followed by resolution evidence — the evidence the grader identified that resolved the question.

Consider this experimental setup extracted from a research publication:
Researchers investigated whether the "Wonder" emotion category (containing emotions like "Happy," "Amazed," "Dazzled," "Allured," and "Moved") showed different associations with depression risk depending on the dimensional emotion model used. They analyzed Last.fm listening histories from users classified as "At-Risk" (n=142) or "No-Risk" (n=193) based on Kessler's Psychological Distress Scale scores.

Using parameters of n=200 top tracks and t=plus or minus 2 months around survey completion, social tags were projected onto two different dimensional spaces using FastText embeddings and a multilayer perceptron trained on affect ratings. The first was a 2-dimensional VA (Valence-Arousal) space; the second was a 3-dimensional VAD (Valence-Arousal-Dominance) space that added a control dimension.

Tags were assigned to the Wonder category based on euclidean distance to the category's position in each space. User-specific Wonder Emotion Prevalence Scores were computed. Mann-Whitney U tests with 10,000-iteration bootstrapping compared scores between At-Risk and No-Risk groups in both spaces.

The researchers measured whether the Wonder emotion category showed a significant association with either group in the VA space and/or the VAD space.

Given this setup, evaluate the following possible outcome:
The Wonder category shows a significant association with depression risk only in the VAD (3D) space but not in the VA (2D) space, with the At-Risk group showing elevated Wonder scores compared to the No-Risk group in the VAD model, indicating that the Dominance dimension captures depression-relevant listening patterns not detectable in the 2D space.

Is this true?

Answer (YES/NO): NO